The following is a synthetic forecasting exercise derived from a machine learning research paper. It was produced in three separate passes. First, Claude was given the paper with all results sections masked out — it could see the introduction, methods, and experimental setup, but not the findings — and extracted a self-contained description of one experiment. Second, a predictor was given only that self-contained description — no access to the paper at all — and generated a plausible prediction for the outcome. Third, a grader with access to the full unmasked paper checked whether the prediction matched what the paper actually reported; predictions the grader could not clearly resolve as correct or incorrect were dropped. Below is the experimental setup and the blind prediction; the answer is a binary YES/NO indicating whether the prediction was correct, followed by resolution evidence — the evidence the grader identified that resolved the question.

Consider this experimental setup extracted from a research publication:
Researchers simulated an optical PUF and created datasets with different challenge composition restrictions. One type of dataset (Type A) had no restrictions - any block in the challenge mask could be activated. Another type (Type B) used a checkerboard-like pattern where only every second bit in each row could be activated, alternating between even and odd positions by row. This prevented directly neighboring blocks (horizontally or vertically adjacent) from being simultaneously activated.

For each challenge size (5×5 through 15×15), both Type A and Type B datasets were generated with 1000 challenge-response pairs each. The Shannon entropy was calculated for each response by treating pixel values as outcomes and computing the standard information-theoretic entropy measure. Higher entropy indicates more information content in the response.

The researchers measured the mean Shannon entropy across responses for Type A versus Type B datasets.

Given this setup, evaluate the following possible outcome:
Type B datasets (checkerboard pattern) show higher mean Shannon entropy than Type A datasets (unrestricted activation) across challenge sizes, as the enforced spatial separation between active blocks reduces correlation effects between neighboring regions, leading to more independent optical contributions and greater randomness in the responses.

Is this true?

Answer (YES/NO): NO